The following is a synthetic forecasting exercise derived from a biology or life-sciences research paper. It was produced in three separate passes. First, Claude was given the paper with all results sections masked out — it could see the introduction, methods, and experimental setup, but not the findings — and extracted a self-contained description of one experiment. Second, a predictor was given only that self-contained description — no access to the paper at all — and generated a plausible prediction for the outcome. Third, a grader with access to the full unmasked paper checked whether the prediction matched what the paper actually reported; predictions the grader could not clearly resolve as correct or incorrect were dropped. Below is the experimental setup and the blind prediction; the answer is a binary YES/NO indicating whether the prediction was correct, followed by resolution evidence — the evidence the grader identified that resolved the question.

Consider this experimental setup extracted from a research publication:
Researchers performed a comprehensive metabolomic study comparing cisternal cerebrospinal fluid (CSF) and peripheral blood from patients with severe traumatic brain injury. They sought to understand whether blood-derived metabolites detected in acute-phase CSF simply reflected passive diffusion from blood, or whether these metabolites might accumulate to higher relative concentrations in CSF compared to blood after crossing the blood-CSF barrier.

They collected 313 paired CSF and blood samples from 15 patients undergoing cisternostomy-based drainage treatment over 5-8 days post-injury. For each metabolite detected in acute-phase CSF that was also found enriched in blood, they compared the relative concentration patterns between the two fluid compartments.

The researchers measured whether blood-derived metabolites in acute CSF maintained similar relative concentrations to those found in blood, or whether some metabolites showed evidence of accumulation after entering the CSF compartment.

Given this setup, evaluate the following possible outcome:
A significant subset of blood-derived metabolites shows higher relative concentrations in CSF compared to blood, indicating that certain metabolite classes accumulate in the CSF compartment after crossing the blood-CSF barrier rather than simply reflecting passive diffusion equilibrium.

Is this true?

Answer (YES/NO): YES